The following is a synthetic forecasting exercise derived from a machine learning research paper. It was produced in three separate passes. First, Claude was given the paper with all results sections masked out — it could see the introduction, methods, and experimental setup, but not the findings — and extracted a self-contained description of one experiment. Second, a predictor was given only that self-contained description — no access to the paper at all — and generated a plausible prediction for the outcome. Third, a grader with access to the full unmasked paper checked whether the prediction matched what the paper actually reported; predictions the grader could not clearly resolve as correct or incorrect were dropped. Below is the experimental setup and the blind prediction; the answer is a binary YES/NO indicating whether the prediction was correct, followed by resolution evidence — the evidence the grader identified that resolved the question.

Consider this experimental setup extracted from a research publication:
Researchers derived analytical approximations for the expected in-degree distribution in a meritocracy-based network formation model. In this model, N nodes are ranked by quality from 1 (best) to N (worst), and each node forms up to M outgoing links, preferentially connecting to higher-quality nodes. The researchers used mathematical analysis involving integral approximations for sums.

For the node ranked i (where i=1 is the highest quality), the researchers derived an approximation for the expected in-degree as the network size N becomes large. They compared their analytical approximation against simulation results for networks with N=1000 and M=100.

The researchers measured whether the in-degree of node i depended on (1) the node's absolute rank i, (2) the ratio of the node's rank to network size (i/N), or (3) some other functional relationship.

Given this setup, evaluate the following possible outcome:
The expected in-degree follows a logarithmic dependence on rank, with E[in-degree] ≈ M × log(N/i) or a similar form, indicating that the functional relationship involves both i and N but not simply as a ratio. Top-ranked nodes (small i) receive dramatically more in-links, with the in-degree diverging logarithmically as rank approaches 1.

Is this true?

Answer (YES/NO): NO